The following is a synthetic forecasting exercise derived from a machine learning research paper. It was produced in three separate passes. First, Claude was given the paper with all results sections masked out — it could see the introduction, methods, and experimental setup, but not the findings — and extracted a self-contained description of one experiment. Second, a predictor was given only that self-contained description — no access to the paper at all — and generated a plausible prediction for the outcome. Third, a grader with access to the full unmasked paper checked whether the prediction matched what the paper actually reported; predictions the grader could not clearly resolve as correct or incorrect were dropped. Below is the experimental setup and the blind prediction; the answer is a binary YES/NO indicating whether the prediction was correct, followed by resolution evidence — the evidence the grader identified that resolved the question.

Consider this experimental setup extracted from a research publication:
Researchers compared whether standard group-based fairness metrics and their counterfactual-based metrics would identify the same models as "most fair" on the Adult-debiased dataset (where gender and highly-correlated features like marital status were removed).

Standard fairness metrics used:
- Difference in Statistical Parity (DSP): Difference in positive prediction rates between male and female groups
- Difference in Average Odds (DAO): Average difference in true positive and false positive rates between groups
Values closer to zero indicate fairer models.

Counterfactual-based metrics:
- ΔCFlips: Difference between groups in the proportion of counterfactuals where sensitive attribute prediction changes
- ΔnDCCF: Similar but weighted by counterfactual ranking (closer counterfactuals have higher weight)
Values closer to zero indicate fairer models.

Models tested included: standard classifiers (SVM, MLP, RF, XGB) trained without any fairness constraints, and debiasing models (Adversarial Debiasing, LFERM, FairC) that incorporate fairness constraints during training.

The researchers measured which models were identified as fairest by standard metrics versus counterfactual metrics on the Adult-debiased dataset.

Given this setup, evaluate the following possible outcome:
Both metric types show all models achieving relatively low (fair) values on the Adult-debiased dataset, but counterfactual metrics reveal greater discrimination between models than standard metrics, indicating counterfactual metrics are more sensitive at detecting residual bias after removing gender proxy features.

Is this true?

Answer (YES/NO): NO